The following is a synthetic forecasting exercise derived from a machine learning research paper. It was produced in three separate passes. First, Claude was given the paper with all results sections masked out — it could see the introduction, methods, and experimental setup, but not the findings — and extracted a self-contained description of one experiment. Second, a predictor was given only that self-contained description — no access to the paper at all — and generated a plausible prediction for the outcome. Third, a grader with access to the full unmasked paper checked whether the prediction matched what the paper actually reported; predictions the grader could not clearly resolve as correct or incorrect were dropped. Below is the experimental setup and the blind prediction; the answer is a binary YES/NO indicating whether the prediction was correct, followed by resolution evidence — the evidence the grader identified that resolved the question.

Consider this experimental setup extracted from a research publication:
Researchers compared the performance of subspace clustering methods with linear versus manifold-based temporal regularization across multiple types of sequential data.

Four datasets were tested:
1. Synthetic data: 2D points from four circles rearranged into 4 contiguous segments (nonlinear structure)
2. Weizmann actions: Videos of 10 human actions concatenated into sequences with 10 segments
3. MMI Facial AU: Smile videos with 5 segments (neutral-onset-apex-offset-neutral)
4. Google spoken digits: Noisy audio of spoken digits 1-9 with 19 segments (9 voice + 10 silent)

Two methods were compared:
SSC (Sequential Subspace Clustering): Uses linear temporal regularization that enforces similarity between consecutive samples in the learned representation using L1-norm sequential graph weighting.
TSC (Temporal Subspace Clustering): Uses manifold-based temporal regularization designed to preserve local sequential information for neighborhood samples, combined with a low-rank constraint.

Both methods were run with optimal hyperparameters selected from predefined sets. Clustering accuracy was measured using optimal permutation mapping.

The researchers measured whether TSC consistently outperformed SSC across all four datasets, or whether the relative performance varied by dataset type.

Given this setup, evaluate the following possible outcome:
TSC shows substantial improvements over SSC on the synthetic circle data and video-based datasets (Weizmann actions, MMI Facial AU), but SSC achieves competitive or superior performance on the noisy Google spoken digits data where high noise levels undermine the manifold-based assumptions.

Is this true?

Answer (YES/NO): NO